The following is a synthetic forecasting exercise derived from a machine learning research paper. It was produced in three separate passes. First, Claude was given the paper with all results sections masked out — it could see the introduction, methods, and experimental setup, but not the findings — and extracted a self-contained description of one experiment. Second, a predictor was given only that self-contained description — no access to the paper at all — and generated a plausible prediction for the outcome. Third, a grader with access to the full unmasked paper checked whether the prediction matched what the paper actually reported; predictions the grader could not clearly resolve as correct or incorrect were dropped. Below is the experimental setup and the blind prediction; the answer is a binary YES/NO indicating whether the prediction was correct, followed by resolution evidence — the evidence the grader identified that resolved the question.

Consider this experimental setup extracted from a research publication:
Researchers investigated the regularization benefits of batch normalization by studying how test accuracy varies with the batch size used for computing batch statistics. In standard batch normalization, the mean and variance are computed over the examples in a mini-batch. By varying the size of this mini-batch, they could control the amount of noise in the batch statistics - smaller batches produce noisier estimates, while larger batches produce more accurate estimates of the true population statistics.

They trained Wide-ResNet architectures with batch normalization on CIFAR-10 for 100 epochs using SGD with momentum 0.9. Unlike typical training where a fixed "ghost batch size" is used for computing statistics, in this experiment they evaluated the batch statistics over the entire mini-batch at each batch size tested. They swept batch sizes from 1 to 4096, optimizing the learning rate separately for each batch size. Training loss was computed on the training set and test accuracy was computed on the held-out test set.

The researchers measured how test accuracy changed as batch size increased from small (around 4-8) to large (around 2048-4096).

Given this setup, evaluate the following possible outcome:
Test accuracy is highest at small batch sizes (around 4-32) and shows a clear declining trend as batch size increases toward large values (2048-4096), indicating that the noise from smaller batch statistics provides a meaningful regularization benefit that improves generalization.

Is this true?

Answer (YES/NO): NO